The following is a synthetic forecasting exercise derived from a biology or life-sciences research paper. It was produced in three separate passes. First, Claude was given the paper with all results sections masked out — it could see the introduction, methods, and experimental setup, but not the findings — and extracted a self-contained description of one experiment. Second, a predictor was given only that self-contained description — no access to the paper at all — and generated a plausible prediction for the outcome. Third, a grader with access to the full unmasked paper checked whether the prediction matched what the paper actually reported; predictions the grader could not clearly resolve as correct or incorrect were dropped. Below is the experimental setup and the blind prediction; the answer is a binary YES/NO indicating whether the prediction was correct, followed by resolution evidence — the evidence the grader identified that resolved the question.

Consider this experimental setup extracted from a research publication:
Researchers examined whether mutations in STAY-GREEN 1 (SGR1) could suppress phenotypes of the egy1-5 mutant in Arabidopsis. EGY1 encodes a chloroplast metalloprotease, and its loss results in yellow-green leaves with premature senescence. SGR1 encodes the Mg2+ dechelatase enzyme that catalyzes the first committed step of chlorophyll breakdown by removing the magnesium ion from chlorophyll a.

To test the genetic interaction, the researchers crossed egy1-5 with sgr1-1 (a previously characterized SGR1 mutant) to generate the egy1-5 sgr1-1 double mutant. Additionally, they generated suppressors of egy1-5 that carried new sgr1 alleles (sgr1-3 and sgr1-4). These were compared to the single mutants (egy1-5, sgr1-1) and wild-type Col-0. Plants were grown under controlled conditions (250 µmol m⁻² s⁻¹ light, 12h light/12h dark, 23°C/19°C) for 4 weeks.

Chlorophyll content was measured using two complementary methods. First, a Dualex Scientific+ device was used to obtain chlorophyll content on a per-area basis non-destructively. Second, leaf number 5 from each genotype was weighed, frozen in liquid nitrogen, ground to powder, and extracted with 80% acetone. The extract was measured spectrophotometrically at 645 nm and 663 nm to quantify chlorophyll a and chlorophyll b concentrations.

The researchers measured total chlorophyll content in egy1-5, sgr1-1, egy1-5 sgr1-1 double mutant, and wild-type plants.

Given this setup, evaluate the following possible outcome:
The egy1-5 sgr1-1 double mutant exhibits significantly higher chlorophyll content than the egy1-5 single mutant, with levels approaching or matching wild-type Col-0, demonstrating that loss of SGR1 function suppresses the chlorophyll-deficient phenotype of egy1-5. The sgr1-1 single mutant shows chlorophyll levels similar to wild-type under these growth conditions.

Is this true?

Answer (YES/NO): NO